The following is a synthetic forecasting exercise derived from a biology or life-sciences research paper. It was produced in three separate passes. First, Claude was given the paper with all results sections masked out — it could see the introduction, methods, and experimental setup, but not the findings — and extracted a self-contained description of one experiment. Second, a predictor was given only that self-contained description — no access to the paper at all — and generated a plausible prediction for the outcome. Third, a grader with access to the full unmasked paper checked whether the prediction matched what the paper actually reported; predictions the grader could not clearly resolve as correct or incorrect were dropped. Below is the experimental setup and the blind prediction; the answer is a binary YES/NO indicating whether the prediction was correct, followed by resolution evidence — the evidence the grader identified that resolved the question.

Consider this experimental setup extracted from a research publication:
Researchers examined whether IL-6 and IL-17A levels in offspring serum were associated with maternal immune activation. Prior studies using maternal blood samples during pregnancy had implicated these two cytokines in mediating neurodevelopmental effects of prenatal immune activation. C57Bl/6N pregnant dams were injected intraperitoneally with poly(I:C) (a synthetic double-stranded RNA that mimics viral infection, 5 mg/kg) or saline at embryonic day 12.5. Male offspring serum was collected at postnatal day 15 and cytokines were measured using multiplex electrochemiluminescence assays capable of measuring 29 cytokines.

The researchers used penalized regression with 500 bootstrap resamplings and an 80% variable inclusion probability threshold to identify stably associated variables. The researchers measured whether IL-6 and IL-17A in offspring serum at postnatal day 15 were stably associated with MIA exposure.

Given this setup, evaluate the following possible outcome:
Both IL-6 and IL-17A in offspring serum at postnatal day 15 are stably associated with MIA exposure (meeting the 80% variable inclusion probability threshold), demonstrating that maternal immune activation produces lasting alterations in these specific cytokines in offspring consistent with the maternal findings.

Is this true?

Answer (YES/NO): NO